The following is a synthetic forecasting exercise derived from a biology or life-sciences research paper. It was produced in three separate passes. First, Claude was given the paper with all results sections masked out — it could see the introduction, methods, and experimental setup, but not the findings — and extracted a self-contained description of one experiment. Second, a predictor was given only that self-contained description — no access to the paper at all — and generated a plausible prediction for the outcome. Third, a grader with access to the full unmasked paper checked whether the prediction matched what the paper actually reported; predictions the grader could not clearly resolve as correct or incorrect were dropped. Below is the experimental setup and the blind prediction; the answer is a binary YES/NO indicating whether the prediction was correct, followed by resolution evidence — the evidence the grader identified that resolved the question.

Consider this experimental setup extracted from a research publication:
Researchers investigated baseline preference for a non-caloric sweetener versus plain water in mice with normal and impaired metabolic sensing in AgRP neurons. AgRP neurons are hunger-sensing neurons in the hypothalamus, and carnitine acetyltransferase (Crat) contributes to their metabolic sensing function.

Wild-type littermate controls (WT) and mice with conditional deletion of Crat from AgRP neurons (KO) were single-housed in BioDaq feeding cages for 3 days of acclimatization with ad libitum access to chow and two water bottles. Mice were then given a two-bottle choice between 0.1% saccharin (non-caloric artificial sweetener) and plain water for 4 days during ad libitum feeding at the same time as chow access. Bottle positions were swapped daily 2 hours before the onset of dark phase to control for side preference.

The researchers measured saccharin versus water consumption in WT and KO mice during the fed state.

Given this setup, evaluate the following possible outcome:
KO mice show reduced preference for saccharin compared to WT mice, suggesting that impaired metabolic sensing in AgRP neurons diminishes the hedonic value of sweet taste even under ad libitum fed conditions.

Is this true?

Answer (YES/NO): NO